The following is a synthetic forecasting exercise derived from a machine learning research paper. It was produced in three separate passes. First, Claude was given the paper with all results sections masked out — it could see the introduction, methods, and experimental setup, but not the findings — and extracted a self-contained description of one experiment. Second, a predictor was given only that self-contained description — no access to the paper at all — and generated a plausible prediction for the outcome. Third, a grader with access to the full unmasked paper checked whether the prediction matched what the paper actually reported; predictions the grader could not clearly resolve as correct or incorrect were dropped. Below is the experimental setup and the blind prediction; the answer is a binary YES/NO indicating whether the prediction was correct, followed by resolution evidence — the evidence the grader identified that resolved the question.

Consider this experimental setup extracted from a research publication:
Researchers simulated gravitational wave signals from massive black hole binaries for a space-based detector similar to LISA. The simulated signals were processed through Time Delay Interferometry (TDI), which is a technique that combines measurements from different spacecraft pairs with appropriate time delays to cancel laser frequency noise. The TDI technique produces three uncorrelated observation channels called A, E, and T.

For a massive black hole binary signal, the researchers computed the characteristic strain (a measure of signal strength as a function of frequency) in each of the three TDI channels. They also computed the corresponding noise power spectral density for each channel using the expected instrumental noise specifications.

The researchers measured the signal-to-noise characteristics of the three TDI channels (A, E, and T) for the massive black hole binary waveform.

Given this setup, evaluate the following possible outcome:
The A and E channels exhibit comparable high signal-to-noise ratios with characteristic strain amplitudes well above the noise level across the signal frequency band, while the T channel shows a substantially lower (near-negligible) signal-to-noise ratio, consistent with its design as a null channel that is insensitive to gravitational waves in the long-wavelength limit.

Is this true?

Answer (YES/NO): YES